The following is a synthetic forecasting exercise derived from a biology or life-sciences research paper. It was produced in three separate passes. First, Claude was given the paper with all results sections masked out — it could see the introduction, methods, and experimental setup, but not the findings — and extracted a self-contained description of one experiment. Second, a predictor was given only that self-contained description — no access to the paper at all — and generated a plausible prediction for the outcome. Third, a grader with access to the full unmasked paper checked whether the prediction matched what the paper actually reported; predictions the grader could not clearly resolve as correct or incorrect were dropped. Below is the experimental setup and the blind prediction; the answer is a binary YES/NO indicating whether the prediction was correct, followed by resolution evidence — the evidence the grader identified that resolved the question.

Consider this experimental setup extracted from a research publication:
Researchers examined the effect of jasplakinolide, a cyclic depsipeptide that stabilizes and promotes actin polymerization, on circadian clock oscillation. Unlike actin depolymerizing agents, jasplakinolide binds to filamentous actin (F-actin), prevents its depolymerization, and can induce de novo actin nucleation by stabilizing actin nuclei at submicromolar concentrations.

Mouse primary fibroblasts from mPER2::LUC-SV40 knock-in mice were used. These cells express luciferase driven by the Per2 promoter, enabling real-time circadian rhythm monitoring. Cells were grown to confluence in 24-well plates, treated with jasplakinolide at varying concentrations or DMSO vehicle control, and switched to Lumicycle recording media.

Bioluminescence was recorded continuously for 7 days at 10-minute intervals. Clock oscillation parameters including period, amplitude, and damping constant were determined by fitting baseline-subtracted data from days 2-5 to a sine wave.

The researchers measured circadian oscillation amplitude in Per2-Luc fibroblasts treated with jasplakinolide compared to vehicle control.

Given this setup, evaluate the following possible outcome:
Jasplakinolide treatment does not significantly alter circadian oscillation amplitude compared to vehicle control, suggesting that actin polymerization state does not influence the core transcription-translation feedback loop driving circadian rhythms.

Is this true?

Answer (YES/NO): NO